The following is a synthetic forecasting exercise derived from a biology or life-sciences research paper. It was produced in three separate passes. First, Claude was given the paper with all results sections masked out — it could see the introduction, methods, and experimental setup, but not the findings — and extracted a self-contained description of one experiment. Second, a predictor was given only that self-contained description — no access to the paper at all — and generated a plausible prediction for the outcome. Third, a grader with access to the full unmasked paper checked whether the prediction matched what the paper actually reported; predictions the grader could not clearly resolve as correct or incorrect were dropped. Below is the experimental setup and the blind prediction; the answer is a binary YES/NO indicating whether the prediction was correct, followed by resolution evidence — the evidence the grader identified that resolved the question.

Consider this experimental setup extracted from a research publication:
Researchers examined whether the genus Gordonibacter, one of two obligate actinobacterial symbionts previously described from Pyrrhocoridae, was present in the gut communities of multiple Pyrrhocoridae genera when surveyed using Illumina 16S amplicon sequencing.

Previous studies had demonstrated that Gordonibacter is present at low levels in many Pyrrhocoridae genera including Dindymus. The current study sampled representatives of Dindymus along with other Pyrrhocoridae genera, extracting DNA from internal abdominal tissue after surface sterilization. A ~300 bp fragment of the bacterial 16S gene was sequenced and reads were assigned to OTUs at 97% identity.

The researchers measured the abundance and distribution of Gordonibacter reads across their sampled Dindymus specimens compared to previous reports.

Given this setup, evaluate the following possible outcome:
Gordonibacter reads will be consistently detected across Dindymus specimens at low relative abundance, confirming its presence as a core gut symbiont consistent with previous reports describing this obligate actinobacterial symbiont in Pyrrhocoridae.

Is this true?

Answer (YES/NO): NO